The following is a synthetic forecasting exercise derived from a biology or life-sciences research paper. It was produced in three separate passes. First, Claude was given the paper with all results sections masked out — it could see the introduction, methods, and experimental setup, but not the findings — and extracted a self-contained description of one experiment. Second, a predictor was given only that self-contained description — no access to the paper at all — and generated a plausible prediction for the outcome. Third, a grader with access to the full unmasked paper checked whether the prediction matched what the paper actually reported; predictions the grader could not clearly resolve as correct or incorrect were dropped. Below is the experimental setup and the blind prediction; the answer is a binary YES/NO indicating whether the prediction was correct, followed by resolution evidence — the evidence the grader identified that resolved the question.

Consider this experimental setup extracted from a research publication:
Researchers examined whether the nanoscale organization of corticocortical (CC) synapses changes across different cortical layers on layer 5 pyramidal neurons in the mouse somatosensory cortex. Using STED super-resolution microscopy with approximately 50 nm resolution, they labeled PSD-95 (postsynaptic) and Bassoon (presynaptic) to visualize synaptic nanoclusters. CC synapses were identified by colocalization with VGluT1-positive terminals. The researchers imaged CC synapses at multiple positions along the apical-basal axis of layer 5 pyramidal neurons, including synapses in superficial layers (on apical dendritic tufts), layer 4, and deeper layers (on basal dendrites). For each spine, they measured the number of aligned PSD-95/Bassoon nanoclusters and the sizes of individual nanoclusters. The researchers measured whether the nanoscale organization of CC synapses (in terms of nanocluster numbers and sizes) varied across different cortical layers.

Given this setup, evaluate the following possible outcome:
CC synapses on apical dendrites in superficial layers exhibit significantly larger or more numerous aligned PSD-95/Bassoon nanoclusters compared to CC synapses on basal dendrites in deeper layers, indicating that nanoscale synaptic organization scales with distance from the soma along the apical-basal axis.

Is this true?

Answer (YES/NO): NO